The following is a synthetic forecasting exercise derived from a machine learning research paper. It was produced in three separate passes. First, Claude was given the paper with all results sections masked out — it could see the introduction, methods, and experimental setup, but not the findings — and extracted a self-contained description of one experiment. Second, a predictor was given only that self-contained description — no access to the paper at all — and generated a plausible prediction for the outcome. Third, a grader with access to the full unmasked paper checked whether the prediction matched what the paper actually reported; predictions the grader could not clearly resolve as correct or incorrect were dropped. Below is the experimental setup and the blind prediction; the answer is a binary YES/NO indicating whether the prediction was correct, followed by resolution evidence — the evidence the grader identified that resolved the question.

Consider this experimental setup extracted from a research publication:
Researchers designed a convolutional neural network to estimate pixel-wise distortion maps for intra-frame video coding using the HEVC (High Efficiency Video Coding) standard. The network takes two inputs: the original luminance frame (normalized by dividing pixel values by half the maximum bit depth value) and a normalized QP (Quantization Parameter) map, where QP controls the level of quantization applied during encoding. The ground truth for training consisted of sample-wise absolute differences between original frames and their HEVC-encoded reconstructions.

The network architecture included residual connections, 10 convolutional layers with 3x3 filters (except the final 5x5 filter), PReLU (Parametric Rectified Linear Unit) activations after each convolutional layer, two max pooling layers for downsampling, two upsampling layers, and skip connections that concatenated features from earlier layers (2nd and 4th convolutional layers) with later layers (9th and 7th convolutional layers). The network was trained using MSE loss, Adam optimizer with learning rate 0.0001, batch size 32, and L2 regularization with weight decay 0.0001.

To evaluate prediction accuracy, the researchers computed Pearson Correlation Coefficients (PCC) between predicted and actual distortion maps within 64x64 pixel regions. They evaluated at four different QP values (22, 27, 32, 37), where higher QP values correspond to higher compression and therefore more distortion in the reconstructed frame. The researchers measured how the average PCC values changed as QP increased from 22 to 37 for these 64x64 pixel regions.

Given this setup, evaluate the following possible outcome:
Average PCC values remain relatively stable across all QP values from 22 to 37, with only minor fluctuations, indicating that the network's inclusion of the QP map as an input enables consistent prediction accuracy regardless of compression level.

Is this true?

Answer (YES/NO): NO